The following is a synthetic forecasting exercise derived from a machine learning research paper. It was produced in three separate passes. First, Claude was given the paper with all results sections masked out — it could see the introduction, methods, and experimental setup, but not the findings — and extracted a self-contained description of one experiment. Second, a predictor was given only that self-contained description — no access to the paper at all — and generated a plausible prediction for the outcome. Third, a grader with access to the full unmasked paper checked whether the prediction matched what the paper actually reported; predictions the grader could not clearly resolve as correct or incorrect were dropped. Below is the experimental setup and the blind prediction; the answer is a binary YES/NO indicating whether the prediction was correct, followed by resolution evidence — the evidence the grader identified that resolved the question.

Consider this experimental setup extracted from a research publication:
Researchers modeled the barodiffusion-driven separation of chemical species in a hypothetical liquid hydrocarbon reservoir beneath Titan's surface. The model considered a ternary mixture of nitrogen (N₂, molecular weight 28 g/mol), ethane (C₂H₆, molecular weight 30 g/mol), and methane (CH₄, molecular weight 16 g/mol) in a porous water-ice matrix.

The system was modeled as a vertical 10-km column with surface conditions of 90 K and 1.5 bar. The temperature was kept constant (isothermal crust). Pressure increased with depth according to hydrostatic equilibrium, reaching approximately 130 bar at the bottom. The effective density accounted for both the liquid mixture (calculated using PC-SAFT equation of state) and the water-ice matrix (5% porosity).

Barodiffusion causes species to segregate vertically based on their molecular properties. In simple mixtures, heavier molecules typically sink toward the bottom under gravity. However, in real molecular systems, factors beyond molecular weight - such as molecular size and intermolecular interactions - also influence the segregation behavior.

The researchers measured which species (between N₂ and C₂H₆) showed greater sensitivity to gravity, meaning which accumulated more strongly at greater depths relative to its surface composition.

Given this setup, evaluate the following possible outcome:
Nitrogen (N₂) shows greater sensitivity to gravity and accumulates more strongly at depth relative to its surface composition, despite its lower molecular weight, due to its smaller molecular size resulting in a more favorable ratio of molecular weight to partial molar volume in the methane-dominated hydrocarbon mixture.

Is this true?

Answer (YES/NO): YES